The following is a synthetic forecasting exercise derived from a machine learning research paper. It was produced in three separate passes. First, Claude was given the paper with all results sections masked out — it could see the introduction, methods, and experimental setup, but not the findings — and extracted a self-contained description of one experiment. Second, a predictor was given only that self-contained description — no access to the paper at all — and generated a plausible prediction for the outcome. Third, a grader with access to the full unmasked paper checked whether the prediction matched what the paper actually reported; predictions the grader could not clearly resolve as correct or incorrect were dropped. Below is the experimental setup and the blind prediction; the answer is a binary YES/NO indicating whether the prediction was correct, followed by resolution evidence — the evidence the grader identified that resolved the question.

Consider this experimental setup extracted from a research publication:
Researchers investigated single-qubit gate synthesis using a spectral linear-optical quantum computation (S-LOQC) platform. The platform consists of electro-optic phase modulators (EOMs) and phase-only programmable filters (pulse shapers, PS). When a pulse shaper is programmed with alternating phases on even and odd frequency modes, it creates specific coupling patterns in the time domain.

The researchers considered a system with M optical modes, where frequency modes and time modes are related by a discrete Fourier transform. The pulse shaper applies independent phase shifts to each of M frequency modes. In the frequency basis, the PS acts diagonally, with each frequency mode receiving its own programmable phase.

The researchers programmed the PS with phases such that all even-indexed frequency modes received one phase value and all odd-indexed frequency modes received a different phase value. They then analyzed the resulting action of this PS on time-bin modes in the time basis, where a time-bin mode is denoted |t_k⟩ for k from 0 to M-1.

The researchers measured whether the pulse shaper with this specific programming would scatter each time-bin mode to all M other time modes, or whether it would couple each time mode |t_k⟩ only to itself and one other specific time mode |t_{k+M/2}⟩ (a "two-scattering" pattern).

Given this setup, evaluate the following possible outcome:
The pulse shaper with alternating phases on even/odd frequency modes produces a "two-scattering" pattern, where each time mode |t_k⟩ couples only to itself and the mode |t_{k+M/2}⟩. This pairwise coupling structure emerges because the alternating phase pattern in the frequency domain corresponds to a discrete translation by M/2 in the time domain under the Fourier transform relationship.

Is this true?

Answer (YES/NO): YES